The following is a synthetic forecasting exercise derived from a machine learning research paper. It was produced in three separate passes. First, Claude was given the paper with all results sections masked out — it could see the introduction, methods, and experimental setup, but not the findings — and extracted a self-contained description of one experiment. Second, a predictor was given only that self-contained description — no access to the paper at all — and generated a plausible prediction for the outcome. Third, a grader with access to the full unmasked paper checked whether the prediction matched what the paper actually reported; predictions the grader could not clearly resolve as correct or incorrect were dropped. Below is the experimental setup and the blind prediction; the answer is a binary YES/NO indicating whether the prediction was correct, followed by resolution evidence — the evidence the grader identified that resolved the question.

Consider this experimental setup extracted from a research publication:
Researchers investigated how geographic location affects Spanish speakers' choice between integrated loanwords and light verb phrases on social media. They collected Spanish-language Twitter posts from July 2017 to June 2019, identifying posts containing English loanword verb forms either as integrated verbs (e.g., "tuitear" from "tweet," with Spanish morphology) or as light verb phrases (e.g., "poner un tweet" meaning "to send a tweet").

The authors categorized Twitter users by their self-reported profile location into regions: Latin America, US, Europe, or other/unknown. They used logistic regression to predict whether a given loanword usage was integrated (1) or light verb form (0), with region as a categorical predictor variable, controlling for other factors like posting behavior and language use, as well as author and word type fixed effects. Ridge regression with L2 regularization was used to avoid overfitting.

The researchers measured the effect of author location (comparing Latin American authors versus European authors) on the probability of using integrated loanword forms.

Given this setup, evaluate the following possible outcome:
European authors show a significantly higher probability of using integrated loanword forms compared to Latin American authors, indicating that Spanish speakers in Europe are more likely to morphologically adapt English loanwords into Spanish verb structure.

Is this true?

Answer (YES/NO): NO